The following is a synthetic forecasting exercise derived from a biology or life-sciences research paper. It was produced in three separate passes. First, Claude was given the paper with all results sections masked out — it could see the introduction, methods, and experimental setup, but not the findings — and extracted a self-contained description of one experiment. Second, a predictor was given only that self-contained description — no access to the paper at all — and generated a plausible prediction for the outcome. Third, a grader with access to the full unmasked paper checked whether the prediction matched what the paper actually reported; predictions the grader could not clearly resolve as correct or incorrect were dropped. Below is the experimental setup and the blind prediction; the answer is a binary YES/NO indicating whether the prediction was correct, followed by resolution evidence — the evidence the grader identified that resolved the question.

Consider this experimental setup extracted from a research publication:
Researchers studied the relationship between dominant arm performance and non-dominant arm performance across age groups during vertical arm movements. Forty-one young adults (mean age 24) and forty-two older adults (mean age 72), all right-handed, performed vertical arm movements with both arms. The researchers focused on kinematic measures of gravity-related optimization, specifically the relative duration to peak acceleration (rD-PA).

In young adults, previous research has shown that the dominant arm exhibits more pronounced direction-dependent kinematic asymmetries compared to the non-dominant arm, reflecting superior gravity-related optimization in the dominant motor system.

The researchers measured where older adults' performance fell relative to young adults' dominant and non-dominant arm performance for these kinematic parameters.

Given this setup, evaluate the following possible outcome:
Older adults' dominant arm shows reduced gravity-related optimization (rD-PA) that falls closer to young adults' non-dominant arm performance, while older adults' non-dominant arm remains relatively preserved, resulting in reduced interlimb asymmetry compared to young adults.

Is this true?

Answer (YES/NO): NO